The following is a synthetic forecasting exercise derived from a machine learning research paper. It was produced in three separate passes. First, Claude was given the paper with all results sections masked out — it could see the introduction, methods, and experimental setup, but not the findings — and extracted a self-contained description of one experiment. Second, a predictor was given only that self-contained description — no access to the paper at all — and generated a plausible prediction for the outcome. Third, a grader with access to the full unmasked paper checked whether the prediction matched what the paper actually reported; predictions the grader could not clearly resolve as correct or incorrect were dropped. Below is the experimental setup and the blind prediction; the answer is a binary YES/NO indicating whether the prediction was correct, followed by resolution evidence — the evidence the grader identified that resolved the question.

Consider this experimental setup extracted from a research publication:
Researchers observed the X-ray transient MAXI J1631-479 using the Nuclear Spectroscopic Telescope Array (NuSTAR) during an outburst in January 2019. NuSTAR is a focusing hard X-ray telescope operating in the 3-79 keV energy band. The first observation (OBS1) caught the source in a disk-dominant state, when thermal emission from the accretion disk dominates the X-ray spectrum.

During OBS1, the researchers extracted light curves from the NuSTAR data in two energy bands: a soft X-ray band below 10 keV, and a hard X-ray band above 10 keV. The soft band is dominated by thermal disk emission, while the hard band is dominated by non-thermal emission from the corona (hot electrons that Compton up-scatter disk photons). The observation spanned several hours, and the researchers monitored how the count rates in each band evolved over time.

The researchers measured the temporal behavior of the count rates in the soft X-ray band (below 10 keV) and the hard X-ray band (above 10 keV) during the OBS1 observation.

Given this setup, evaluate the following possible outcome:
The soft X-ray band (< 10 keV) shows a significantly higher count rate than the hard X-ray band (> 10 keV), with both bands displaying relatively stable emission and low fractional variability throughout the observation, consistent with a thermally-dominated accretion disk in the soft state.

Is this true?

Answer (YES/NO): NO